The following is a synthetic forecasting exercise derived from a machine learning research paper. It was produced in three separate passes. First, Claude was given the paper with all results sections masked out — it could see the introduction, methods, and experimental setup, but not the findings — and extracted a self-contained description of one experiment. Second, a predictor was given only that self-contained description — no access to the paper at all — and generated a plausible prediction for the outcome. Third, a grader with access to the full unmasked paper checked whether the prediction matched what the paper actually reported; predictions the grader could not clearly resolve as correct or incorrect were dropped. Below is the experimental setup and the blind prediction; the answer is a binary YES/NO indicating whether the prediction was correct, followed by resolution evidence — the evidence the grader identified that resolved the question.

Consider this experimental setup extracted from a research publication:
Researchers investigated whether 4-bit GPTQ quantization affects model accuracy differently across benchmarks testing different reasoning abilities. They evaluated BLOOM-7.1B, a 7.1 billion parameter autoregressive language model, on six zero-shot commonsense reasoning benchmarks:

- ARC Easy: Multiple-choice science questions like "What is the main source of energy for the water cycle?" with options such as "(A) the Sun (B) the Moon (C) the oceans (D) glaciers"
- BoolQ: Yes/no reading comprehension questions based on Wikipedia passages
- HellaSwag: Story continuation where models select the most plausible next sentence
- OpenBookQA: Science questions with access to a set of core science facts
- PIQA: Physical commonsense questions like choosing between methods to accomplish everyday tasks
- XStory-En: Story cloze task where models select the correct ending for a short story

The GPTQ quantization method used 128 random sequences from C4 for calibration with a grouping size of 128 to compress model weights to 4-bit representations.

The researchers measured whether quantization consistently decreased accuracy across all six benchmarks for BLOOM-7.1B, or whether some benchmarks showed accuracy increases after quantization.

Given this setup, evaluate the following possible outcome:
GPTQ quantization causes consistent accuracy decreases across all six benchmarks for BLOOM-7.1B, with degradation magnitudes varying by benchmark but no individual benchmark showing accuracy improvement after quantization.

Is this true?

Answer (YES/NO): NO